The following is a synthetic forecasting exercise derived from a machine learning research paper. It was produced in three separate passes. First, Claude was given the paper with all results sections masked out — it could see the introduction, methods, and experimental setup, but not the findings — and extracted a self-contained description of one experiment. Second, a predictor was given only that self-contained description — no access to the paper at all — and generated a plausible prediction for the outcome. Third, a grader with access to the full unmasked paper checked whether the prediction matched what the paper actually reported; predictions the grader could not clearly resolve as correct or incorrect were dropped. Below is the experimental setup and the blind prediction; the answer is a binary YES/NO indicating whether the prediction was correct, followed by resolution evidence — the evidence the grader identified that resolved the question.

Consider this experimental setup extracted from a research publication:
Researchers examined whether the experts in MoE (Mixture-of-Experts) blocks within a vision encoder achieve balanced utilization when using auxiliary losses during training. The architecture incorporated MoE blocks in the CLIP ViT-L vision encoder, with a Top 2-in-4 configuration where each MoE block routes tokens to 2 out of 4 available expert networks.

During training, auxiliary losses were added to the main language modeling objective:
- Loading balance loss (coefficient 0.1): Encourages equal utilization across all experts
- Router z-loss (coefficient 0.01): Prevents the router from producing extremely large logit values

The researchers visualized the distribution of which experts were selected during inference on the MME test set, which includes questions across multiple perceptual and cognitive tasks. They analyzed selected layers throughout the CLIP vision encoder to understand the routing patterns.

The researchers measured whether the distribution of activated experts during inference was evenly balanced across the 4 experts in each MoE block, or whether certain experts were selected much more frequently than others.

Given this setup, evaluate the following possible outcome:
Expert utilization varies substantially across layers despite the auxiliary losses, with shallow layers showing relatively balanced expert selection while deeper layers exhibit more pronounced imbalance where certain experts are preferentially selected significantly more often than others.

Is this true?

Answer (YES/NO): NO